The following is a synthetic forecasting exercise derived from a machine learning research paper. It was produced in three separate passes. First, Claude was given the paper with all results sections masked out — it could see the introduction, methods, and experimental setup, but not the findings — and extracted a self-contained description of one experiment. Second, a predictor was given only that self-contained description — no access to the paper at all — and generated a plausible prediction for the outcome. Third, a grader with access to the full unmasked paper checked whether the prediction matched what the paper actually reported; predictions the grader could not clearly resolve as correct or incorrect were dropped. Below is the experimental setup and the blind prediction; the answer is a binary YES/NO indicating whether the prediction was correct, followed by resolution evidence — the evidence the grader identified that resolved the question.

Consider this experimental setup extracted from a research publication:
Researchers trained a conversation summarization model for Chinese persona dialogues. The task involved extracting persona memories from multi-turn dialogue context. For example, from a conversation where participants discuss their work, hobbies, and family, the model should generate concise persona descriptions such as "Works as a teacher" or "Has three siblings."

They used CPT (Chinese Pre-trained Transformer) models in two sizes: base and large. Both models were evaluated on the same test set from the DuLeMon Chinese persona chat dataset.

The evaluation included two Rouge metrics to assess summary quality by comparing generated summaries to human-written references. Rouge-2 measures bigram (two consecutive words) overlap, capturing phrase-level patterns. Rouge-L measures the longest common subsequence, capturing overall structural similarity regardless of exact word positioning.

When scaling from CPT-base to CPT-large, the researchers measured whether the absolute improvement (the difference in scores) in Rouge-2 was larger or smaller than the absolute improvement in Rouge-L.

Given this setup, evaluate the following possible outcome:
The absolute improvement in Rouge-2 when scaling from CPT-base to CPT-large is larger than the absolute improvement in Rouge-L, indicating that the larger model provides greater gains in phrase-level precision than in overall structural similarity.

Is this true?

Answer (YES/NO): YES